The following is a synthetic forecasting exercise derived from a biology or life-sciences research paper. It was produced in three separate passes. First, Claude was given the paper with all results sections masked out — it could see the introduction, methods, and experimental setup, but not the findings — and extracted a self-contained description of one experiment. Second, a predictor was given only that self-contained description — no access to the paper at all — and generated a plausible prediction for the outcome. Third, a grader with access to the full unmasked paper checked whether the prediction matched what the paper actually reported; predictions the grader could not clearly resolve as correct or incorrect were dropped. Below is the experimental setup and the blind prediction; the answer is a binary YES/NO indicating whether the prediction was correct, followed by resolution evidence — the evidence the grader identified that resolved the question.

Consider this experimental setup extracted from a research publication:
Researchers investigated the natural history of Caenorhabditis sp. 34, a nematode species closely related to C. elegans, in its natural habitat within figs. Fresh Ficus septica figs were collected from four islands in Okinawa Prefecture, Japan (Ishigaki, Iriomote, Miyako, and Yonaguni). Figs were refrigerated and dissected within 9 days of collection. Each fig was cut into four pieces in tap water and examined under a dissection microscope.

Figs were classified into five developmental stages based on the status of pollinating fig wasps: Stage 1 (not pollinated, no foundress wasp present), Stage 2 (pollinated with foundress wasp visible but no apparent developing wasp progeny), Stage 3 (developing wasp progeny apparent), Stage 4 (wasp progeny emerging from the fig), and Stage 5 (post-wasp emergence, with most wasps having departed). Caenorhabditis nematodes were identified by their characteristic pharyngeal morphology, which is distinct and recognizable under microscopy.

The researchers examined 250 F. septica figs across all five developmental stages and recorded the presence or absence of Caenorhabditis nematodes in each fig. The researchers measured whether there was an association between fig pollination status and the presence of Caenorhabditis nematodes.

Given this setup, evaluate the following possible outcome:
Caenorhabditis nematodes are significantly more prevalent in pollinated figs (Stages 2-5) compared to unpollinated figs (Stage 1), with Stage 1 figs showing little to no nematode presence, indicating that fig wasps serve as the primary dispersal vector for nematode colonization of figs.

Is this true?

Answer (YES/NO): YES